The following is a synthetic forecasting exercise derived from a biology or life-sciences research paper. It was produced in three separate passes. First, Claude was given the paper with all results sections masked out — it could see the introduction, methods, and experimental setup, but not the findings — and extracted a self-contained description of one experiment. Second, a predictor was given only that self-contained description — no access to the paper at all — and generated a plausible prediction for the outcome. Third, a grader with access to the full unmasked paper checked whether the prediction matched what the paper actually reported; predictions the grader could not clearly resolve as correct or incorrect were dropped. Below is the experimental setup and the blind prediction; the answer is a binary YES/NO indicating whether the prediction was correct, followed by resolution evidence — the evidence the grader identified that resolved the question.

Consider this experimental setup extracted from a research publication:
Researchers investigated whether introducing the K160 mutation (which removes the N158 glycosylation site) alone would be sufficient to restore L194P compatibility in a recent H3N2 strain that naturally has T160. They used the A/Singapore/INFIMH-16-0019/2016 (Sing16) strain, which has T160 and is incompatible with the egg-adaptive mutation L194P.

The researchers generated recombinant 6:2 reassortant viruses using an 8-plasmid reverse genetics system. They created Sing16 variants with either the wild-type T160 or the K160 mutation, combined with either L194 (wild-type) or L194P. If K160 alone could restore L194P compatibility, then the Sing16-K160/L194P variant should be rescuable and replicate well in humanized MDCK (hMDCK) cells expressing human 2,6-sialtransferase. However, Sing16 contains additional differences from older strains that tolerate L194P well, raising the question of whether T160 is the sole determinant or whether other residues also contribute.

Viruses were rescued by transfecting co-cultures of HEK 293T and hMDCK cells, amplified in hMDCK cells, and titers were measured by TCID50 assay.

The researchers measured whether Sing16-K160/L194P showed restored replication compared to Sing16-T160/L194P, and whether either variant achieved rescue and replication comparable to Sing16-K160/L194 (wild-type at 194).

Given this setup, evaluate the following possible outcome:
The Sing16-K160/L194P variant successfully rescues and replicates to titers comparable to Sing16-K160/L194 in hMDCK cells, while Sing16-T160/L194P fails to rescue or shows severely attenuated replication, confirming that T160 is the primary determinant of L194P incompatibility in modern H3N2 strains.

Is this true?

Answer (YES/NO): NO